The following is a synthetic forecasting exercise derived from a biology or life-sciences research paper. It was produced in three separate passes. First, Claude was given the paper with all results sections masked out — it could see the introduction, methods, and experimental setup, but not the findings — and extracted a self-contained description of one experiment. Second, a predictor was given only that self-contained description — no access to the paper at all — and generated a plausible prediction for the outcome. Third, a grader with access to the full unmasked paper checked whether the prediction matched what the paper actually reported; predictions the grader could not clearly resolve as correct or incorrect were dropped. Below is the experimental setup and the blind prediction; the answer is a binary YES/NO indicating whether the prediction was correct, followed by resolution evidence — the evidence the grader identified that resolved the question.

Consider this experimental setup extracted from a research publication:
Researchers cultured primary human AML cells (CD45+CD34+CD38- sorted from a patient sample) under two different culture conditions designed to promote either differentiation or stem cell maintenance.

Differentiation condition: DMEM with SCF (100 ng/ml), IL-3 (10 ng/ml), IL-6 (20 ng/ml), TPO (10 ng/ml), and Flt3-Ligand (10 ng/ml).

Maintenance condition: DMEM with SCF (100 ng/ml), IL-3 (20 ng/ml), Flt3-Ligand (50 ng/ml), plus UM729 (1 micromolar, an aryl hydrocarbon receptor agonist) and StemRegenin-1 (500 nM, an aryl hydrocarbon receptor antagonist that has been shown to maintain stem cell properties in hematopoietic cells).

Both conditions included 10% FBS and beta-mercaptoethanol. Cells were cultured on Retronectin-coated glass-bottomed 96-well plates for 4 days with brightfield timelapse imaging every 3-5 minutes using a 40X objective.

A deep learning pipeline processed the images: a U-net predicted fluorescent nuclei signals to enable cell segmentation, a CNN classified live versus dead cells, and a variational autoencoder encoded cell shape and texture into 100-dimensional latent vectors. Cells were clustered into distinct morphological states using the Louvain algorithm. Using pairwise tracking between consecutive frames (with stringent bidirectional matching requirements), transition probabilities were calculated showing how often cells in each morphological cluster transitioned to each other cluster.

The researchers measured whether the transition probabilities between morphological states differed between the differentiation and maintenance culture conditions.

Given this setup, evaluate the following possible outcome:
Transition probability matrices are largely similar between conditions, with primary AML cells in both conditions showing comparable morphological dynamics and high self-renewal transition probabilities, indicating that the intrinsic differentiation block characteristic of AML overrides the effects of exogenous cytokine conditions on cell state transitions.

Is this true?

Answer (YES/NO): NO